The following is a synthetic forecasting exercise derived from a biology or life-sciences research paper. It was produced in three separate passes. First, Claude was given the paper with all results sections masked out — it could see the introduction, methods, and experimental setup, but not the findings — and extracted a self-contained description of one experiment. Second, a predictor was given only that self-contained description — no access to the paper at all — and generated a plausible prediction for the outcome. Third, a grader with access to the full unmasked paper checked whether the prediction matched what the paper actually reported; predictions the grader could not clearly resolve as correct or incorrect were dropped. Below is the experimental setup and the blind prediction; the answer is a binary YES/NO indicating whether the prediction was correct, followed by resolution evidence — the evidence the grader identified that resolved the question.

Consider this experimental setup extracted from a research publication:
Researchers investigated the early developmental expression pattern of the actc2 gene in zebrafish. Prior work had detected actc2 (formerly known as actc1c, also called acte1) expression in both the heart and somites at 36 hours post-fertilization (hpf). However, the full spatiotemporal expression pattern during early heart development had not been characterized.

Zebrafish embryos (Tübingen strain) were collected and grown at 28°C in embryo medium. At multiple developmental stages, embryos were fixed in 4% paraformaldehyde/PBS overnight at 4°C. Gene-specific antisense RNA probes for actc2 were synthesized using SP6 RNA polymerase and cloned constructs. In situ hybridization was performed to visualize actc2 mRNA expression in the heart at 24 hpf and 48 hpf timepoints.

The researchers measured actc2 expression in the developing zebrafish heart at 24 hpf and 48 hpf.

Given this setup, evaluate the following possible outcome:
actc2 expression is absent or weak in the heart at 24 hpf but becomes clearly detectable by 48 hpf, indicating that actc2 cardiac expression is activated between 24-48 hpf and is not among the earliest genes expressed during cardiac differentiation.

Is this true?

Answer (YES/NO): NO